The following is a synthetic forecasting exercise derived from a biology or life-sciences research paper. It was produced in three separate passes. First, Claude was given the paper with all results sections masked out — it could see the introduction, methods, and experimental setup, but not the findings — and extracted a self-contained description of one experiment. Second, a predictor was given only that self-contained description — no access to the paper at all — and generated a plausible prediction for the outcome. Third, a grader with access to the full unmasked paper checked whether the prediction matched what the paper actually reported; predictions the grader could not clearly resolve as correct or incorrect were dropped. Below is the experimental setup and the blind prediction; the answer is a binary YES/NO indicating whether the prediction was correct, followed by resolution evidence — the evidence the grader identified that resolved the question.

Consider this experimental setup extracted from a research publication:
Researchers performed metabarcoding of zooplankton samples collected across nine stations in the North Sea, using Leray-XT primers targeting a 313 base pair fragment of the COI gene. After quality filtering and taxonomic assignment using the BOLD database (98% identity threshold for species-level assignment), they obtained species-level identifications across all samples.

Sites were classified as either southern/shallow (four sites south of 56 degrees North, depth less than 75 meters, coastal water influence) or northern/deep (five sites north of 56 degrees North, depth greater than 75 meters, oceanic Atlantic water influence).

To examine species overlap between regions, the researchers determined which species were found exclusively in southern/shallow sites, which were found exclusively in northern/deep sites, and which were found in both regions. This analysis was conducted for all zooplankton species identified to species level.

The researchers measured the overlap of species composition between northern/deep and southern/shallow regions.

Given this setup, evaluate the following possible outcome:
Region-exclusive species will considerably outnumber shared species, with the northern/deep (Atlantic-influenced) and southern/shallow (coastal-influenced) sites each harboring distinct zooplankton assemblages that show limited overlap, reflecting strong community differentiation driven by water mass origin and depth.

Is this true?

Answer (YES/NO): NO